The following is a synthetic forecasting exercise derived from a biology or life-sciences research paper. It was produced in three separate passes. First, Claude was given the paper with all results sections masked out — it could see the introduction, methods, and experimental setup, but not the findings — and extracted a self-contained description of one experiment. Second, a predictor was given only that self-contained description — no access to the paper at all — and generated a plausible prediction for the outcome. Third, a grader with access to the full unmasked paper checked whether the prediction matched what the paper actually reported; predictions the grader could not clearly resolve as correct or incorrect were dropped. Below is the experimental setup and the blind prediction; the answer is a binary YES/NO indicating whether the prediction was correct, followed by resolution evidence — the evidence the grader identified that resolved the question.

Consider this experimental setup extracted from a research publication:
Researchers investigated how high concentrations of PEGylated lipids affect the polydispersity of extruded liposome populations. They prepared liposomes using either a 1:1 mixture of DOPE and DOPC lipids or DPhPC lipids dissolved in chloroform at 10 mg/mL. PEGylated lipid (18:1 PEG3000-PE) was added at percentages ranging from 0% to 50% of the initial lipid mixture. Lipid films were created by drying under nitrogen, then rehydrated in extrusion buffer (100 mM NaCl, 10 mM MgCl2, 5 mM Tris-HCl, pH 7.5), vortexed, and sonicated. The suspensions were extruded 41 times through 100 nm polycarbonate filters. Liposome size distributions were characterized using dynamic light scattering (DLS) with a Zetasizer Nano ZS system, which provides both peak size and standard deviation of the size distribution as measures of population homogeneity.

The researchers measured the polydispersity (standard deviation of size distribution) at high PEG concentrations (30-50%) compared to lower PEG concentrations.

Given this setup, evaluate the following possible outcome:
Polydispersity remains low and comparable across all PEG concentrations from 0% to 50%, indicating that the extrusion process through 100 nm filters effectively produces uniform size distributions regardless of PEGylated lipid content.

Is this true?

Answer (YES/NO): NO